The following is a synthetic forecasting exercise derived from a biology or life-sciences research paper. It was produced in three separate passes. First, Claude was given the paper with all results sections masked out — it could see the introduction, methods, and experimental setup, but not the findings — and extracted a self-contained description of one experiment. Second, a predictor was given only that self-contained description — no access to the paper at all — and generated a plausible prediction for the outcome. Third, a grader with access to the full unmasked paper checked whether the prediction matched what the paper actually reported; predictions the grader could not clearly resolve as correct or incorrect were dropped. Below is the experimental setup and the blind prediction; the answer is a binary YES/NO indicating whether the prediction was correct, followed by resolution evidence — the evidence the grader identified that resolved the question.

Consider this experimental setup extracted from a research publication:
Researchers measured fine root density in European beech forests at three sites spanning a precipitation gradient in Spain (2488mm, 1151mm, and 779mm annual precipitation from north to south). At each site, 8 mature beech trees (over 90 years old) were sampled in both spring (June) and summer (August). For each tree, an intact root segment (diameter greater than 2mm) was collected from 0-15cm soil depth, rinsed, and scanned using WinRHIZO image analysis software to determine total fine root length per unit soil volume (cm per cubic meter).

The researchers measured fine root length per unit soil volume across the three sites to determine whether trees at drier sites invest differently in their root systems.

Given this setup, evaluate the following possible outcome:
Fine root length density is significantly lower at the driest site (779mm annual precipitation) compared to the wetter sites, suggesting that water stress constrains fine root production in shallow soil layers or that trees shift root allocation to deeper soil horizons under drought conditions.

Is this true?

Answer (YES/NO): NO